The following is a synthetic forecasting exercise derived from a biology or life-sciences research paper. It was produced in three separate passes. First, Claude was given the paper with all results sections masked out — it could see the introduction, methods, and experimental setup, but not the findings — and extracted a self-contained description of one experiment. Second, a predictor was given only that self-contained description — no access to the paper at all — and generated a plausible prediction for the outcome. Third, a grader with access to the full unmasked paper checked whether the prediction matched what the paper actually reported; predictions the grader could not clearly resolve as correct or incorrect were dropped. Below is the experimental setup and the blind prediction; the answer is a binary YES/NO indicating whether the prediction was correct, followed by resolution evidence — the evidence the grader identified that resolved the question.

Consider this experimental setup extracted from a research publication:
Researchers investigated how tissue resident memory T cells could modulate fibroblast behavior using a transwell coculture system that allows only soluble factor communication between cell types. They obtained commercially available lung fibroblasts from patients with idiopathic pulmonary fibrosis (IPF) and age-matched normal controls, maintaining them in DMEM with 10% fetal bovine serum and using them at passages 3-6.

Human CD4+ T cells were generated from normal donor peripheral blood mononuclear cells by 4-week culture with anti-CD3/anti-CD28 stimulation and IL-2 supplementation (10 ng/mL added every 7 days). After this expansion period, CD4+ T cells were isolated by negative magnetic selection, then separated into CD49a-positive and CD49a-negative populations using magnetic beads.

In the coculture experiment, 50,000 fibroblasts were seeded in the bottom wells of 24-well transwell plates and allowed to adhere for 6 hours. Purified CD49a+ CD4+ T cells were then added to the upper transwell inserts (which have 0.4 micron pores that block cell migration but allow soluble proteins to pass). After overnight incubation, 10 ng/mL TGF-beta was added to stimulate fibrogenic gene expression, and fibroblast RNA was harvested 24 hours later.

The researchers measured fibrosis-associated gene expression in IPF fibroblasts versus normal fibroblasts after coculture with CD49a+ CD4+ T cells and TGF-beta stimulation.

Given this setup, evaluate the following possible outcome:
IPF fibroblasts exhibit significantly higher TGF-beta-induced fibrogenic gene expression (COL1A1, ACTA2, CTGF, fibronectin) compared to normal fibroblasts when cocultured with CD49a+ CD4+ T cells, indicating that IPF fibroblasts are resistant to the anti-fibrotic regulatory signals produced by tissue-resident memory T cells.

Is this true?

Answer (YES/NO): NO